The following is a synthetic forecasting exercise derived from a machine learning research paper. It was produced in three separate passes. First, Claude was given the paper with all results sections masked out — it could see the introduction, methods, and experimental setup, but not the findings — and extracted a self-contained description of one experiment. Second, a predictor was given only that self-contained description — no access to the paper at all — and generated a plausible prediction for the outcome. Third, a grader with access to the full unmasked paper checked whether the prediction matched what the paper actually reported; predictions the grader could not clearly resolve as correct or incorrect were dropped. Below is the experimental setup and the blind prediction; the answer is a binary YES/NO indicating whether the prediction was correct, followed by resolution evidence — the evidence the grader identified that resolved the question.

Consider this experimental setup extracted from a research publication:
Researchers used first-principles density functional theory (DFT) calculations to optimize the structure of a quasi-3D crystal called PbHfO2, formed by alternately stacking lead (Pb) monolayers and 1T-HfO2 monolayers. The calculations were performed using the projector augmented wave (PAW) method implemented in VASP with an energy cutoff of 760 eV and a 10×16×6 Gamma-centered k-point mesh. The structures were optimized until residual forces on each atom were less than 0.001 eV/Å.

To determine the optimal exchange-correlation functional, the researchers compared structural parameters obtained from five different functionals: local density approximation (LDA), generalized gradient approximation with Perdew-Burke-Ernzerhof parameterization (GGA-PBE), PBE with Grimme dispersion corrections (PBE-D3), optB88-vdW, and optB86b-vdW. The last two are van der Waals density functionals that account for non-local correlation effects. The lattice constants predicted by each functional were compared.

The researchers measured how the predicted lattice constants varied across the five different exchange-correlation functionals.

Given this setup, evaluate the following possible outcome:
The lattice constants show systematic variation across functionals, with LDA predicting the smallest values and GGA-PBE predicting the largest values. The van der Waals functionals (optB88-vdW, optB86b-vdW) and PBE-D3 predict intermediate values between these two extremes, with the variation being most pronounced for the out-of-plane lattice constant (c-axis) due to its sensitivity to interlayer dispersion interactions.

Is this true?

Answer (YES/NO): NO